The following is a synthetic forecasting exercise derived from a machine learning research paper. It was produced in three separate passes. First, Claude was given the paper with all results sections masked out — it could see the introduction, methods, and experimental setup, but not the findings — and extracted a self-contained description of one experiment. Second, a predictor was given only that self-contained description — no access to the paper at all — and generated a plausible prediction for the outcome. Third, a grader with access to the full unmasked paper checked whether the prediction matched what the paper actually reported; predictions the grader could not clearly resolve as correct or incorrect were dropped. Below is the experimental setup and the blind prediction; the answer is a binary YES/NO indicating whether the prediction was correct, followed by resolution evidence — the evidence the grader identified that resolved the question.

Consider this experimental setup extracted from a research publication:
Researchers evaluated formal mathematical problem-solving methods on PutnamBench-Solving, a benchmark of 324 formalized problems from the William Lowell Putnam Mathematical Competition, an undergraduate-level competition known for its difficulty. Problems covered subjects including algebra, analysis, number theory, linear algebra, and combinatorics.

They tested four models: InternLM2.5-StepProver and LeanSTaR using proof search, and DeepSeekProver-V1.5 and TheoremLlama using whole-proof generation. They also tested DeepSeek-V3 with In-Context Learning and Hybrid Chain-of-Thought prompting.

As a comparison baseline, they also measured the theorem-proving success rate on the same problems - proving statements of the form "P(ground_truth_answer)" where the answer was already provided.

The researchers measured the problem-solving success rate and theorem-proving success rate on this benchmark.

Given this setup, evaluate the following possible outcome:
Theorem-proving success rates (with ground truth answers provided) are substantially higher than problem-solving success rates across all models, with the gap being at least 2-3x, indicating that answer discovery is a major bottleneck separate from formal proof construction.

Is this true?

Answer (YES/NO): YES